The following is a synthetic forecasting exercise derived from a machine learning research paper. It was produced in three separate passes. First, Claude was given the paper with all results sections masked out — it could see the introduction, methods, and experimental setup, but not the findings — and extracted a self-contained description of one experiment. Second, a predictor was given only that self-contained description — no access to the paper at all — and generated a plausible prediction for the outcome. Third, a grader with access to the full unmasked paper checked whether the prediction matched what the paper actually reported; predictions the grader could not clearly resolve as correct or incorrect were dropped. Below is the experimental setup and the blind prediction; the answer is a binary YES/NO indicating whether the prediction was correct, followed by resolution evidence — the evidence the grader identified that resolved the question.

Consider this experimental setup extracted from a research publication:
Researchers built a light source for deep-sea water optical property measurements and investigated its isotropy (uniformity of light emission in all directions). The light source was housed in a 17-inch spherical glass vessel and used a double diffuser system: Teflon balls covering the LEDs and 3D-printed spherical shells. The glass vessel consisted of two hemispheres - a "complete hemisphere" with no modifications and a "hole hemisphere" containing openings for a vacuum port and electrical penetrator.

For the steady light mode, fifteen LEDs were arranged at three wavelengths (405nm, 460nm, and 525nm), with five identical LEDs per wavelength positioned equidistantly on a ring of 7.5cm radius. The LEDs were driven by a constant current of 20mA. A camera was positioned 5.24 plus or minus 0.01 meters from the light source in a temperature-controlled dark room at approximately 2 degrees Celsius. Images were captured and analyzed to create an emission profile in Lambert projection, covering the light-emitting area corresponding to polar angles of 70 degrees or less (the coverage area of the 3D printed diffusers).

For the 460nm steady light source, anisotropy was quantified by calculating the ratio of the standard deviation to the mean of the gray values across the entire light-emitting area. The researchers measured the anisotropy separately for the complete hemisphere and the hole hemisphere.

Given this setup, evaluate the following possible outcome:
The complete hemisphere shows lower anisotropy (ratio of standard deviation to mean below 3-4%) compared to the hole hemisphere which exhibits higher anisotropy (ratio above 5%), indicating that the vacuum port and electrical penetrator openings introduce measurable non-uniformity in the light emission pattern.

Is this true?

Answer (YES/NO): NO